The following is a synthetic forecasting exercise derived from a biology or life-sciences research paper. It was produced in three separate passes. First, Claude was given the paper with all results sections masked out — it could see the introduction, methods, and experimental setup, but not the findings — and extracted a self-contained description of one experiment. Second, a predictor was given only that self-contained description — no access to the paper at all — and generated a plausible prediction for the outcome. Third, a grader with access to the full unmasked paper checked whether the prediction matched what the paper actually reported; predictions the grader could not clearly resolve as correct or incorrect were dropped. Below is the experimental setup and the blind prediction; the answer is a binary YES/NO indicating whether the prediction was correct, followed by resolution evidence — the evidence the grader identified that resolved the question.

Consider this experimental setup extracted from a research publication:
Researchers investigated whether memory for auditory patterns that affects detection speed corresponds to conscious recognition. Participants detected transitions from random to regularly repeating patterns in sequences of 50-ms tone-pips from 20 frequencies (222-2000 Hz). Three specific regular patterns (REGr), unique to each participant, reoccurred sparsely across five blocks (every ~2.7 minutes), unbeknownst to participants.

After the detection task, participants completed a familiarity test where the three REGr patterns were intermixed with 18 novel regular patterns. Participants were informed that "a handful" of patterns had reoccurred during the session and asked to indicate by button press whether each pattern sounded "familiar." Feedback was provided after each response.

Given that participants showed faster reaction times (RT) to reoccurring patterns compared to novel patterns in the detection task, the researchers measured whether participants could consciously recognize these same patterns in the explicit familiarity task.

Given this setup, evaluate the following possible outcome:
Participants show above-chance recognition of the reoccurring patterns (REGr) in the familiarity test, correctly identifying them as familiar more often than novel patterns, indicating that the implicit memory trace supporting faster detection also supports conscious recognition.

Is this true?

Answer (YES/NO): NO